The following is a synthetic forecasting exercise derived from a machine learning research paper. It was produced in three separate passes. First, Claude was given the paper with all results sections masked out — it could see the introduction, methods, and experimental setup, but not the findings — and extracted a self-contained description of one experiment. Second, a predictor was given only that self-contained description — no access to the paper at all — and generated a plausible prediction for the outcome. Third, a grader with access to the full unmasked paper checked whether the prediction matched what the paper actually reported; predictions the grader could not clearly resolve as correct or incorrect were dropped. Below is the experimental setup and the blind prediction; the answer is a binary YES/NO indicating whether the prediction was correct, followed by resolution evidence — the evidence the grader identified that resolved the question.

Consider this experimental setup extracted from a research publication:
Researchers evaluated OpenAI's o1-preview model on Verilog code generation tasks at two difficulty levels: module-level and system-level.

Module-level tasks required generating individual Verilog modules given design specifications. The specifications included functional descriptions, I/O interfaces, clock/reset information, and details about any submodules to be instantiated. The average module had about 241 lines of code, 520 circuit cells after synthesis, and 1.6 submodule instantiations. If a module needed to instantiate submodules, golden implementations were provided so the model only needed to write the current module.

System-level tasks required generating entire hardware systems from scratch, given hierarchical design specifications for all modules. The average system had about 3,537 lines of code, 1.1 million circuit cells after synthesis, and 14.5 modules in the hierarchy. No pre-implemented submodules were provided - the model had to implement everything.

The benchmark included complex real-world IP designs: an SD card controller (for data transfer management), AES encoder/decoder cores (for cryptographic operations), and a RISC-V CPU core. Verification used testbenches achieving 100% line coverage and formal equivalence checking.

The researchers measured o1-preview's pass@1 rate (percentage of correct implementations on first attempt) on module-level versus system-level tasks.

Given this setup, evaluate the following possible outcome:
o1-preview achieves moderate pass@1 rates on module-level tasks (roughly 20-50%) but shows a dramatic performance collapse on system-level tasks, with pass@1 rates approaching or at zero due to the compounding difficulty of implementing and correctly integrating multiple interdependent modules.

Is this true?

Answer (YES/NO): NO